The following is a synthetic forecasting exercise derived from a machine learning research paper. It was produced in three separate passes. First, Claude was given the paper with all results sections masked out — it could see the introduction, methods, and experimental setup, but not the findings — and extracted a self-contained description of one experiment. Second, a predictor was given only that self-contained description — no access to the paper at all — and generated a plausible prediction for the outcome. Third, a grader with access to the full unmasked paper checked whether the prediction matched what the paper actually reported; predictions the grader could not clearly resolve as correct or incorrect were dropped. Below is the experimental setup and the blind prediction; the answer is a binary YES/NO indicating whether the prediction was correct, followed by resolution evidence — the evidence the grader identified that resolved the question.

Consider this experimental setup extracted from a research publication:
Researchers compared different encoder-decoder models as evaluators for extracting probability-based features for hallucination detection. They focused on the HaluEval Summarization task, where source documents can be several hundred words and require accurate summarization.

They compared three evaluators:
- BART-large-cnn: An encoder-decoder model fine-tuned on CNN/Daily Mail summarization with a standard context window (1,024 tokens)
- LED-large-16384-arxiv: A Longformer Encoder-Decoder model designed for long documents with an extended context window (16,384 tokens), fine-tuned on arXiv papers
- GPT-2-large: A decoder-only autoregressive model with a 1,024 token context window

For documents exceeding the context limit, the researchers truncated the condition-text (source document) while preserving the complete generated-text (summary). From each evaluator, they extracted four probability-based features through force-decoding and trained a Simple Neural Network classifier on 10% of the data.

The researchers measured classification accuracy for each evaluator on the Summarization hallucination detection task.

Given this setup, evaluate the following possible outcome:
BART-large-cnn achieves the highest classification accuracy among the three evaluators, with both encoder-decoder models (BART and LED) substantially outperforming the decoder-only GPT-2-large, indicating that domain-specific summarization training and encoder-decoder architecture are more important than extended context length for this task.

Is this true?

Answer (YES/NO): NO